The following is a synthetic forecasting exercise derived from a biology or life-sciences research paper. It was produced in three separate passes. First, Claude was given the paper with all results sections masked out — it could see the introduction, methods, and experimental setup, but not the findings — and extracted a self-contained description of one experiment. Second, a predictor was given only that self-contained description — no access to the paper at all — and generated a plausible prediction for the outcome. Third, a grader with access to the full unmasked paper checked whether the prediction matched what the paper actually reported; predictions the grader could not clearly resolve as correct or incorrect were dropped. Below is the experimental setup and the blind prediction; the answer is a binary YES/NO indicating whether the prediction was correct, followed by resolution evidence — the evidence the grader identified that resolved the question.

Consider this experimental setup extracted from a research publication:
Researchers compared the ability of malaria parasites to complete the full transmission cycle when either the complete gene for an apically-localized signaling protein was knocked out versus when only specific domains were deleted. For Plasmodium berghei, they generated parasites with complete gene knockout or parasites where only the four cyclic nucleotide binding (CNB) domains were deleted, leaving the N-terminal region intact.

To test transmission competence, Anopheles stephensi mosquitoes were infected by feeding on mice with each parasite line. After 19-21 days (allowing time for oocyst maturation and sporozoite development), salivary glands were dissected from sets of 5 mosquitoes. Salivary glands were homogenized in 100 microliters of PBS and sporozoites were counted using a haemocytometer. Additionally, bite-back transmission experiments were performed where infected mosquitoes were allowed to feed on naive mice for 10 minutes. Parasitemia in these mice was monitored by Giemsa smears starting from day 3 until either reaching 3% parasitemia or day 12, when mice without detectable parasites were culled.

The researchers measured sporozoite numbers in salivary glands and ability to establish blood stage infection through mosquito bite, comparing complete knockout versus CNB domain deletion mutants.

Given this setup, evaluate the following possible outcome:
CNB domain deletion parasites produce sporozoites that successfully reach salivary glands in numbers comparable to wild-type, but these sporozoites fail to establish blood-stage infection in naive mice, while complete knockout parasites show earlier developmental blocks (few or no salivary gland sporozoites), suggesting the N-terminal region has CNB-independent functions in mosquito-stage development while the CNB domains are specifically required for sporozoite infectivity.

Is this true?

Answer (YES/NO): NO